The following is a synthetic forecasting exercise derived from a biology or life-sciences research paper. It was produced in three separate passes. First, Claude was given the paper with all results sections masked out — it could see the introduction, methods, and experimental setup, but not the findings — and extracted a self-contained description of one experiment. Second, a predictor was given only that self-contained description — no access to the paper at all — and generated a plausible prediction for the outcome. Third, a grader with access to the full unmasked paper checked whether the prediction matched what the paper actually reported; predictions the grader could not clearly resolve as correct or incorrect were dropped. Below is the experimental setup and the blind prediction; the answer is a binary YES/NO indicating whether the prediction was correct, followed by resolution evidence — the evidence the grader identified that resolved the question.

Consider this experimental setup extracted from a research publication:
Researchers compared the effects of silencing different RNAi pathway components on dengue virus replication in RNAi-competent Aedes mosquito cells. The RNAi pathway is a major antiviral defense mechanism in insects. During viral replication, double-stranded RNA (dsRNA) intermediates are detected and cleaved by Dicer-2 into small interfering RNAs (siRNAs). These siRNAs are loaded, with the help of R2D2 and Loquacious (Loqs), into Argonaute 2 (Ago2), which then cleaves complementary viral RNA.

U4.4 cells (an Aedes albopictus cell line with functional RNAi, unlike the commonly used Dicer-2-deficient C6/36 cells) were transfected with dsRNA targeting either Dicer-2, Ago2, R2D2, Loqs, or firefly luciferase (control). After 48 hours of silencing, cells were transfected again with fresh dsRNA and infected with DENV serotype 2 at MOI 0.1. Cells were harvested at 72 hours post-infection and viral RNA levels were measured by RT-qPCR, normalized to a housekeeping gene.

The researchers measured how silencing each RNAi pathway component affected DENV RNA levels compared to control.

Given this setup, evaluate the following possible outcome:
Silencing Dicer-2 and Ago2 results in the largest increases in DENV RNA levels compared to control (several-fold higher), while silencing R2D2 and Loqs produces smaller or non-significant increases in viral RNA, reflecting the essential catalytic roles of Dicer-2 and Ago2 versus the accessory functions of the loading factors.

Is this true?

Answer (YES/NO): NO